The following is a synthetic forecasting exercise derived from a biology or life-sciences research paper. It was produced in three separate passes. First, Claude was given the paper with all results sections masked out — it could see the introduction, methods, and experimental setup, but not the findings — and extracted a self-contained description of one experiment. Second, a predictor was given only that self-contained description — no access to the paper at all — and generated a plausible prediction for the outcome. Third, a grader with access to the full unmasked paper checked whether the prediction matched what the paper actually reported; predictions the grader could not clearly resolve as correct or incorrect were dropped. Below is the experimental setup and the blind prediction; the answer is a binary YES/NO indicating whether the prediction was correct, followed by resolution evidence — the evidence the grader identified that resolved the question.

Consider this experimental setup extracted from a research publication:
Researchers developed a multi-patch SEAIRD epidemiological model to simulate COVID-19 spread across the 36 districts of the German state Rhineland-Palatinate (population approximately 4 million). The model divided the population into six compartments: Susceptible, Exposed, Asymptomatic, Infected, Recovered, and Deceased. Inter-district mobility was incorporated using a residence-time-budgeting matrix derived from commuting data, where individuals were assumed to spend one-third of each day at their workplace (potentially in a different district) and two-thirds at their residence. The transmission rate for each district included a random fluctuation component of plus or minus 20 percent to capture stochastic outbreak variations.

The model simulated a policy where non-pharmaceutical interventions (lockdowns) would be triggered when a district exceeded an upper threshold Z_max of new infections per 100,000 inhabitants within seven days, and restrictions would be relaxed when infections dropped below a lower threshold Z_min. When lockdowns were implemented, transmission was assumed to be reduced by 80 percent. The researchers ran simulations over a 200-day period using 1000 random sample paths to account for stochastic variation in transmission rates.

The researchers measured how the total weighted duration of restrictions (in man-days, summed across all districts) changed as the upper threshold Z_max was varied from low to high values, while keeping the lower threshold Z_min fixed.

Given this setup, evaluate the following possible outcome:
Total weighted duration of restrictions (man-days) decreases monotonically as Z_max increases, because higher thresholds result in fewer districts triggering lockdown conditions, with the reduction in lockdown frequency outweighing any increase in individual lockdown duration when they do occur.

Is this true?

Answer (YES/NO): YES